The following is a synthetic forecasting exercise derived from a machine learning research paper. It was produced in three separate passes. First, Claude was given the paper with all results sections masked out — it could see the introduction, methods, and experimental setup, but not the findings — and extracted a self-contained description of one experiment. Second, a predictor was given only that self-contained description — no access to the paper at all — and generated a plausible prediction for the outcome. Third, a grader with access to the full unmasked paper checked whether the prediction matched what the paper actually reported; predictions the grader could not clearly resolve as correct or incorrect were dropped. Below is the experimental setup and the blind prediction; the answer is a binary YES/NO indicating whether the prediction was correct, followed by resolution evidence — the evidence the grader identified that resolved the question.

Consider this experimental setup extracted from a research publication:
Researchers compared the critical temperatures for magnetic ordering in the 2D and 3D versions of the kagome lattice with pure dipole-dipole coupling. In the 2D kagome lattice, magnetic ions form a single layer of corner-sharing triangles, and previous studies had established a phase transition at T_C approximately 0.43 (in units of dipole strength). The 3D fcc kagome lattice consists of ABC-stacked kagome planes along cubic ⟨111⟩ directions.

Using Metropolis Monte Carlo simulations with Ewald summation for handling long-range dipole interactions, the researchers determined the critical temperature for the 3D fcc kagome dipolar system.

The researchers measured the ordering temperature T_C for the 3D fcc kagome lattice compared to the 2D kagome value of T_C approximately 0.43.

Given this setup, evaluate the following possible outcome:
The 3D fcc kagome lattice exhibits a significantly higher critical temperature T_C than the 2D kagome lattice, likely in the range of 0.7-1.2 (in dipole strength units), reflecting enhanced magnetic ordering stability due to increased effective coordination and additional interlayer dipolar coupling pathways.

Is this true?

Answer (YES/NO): NO